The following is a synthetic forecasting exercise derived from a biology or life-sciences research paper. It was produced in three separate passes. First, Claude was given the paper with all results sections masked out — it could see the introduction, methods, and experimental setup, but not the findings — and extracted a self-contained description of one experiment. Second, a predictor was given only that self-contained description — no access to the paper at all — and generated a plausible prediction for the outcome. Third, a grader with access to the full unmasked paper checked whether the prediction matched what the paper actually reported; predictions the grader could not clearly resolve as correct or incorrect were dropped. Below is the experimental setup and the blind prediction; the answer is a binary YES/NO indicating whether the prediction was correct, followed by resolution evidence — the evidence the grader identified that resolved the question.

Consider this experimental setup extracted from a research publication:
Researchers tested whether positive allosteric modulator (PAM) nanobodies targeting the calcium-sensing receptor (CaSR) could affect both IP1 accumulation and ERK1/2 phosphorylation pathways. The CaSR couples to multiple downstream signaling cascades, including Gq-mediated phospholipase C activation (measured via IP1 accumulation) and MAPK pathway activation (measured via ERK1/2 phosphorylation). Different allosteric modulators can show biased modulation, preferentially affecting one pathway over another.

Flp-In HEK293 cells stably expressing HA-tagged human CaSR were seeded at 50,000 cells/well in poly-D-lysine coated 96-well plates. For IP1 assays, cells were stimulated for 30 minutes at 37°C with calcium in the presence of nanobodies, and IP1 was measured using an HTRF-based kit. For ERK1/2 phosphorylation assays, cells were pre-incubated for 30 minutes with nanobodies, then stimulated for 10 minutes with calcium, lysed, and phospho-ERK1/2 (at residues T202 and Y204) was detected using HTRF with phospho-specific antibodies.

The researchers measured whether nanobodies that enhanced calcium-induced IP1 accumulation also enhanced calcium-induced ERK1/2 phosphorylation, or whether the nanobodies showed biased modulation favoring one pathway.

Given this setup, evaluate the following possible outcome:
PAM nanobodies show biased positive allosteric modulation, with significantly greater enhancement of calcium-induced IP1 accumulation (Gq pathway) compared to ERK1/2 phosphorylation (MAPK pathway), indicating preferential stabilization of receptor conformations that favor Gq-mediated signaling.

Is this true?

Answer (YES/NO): NO